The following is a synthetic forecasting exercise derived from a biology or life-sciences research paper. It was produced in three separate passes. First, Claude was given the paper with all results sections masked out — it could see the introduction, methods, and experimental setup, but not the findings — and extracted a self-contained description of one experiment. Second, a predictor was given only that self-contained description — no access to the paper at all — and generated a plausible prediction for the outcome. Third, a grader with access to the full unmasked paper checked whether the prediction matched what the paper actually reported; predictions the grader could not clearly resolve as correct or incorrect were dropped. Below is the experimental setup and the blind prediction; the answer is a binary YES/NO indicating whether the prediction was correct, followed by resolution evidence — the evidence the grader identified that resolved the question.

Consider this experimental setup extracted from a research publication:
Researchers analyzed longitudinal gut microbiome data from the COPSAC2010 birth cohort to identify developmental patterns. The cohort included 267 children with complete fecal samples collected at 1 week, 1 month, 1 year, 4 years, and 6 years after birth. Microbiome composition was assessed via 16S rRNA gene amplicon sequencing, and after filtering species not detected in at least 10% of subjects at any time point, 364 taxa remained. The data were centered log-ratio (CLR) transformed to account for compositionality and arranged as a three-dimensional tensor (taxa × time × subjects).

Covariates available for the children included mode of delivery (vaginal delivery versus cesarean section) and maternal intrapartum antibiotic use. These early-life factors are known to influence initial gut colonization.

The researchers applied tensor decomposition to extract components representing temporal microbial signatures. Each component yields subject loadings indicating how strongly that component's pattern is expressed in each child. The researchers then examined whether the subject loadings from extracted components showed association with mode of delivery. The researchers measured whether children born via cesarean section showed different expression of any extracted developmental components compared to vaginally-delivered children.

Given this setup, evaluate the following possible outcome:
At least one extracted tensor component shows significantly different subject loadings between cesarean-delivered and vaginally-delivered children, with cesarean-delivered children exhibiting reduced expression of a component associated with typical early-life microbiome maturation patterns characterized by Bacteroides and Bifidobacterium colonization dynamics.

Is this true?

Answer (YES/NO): NO